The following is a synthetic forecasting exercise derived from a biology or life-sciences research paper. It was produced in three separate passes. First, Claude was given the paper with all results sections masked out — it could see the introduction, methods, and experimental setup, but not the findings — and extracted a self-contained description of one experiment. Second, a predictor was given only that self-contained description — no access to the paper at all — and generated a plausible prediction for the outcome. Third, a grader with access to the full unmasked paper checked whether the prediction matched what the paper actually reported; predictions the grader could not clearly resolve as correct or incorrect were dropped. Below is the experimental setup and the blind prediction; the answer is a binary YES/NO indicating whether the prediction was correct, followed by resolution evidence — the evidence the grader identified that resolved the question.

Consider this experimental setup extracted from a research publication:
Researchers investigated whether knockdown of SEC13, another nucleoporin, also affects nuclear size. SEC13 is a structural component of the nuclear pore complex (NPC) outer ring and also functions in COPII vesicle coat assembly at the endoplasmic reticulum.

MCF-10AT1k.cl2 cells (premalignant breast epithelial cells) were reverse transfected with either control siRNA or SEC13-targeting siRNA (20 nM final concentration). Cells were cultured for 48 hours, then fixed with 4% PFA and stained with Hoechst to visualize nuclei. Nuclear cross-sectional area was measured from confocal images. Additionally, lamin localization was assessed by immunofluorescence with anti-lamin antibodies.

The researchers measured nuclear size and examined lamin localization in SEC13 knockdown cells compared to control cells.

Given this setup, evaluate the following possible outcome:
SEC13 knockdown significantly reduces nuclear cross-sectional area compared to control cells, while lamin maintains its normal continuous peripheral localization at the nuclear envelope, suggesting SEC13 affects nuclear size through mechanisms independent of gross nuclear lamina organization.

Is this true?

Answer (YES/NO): NO